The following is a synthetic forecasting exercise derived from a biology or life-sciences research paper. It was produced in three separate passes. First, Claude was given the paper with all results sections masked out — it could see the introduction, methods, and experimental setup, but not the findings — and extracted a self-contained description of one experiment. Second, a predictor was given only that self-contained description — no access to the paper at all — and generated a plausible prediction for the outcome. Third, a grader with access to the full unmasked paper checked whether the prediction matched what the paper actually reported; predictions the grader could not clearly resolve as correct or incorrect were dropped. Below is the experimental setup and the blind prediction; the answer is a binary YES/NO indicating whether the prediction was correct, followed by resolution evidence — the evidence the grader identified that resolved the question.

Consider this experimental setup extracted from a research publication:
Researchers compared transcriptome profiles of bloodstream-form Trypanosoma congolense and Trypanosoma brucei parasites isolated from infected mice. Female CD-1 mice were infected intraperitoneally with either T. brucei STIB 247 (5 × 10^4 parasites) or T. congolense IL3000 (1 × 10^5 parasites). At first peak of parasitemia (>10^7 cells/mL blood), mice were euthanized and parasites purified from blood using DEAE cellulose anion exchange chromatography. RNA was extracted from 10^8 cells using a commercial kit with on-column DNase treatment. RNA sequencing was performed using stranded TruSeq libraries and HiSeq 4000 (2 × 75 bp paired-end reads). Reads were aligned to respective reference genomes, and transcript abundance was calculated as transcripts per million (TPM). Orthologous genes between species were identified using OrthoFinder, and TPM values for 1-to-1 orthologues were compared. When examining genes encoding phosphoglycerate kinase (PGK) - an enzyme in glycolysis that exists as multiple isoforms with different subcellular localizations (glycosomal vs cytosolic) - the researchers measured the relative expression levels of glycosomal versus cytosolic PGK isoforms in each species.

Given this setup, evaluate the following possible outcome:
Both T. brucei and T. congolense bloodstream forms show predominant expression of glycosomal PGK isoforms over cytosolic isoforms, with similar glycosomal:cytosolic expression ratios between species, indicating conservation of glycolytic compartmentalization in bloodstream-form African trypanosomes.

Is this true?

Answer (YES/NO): NO